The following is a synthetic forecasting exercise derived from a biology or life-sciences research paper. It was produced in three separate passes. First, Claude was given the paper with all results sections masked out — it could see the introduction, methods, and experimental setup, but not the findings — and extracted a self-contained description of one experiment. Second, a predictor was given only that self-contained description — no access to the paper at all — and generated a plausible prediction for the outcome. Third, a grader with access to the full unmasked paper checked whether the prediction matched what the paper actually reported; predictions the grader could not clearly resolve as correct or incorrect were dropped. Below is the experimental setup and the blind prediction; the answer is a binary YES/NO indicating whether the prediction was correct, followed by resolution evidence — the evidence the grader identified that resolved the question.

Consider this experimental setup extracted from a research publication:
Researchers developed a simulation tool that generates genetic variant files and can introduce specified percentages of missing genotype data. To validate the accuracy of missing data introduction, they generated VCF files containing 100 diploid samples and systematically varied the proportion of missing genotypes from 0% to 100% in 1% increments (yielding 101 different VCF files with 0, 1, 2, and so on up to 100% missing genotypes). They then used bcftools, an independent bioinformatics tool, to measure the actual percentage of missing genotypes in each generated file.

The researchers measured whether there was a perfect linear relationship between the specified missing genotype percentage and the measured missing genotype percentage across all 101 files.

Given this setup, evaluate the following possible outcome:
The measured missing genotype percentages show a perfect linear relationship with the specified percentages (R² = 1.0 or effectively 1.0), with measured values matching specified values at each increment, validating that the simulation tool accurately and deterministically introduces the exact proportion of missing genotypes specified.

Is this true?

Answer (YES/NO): YES